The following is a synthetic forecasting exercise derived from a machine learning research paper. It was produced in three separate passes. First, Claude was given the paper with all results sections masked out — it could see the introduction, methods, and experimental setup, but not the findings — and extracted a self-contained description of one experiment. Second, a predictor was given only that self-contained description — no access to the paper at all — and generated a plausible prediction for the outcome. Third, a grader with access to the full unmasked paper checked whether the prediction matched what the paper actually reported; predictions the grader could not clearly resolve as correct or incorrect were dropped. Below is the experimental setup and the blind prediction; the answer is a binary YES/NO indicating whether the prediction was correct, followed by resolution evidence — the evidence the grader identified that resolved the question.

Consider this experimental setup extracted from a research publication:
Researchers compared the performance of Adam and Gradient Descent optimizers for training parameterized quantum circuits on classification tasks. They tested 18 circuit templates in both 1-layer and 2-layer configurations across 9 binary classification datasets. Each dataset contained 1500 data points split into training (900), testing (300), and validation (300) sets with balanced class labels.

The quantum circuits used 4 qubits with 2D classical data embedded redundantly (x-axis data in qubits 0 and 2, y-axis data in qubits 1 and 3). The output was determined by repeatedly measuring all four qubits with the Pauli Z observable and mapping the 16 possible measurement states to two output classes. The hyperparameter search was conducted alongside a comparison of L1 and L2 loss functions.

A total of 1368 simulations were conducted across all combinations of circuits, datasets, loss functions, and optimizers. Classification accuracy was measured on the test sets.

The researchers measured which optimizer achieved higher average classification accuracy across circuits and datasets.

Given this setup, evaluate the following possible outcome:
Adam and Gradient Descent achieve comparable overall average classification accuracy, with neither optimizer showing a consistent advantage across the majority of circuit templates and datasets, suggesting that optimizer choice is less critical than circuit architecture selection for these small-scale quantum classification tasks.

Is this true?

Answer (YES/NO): NO